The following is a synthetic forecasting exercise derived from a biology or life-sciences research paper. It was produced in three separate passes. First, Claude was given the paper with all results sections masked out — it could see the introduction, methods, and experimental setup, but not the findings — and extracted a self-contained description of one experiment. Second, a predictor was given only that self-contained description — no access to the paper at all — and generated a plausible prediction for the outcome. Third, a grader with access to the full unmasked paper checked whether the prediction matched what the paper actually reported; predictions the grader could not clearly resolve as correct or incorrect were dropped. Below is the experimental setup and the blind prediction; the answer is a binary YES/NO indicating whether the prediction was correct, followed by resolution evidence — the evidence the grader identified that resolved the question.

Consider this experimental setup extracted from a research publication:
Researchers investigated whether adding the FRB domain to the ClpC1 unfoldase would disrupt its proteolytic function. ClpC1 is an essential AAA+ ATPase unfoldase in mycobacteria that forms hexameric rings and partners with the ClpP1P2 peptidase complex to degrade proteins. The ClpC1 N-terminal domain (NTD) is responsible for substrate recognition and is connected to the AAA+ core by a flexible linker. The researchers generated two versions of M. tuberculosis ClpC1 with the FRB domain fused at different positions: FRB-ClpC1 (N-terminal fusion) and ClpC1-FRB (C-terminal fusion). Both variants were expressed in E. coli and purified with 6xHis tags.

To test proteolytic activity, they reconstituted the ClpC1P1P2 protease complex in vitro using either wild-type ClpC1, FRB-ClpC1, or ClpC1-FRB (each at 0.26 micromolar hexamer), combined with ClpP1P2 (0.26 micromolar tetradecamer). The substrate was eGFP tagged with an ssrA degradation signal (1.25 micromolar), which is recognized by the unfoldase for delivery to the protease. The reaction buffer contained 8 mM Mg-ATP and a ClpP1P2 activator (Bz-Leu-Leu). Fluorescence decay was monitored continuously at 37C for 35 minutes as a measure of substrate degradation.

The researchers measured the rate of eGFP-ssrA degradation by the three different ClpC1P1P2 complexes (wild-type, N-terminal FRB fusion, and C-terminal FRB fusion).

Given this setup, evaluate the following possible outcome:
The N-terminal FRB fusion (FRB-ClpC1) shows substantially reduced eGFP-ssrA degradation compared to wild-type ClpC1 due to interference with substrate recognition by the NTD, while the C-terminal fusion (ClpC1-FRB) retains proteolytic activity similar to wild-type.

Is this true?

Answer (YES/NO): NO